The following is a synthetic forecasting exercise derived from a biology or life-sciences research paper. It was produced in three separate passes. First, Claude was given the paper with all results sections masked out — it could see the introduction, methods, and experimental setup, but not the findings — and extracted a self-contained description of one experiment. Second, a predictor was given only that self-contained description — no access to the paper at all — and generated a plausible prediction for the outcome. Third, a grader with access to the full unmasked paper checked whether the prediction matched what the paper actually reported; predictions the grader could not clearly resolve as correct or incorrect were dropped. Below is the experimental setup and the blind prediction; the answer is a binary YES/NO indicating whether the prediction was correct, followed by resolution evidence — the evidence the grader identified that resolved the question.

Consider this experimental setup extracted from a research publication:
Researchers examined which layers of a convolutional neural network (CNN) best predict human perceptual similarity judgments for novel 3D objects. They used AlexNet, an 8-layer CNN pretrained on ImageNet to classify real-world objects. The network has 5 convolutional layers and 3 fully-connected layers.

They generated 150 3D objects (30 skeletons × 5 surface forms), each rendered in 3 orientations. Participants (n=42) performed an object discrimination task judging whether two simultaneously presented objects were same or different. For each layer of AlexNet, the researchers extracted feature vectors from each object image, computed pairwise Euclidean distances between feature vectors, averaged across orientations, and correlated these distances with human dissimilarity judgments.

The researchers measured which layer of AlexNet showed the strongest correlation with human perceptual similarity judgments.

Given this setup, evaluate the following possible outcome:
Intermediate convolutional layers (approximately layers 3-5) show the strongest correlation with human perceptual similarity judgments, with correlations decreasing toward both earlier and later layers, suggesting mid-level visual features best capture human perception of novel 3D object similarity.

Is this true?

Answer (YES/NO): NO